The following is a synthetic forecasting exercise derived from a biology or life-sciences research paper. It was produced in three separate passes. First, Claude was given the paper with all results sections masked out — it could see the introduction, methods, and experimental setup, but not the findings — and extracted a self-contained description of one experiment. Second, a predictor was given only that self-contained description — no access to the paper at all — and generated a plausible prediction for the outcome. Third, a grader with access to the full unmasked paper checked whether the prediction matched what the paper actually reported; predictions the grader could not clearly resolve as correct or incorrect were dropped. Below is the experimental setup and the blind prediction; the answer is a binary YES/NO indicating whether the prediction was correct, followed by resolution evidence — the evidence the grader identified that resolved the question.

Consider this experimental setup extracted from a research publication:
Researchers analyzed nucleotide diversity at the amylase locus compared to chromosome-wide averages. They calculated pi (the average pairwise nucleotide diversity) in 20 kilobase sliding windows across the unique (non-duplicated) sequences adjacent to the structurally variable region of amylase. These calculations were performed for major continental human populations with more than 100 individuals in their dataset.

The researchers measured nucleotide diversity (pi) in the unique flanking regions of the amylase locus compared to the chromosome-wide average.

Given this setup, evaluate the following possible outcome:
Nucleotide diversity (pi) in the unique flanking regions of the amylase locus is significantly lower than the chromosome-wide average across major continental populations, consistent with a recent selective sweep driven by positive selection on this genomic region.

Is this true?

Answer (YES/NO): YES